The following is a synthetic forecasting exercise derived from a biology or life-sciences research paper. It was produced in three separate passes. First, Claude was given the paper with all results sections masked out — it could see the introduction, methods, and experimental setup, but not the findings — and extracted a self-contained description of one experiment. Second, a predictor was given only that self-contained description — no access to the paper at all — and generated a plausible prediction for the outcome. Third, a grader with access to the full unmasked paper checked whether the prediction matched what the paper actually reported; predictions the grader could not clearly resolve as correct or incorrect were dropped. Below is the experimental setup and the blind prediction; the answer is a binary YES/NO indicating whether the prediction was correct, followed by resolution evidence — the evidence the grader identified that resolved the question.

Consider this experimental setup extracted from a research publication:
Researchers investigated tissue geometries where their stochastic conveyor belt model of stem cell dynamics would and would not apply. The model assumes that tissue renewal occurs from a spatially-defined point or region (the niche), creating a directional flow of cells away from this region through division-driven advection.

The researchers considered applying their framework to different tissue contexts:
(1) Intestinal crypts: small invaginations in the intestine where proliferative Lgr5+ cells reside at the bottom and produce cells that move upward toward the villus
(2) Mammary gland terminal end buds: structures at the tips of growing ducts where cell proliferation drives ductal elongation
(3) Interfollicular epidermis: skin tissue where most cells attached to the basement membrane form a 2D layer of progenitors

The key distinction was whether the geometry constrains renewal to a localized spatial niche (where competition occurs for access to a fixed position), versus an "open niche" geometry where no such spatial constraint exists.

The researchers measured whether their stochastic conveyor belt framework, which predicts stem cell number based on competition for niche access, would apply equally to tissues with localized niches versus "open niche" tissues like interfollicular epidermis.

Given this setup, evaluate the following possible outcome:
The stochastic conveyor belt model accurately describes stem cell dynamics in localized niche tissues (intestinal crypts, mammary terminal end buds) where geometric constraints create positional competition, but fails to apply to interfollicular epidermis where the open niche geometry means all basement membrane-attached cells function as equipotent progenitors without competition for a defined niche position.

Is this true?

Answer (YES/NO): YES